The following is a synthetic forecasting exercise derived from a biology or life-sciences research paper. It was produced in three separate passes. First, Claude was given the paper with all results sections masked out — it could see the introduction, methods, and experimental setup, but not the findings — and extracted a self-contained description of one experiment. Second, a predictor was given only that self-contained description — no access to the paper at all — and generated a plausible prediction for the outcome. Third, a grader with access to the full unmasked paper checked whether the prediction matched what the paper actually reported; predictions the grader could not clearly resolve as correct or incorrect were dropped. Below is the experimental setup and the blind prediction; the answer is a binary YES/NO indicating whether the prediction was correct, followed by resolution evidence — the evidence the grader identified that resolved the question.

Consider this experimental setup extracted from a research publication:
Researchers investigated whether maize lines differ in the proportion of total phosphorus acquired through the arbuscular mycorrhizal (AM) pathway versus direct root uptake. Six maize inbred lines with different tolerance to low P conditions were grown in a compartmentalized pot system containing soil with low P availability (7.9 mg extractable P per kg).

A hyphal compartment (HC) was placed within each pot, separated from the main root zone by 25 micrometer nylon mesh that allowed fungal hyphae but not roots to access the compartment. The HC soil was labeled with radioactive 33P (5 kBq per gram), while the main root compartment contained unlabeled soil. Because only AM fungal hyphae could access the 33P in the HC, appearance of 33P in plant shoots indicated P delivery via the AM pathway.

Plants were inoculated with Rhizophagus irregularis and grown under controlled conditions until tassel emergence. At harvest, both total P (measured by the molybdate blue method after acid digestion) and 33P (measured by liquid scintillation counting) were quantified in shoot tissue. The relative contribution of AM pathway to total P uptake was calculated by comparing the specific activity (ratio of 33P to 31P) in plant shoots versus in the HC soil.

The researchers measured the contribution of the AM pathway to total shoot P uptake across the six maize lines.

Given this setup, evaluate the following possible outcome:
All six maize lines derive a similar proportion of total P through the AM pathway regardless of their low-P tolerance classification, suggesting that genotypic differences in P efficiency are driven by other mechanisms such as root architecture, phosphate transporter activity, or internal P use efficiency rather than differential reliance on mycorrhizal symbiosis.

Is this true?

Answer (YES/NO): NO